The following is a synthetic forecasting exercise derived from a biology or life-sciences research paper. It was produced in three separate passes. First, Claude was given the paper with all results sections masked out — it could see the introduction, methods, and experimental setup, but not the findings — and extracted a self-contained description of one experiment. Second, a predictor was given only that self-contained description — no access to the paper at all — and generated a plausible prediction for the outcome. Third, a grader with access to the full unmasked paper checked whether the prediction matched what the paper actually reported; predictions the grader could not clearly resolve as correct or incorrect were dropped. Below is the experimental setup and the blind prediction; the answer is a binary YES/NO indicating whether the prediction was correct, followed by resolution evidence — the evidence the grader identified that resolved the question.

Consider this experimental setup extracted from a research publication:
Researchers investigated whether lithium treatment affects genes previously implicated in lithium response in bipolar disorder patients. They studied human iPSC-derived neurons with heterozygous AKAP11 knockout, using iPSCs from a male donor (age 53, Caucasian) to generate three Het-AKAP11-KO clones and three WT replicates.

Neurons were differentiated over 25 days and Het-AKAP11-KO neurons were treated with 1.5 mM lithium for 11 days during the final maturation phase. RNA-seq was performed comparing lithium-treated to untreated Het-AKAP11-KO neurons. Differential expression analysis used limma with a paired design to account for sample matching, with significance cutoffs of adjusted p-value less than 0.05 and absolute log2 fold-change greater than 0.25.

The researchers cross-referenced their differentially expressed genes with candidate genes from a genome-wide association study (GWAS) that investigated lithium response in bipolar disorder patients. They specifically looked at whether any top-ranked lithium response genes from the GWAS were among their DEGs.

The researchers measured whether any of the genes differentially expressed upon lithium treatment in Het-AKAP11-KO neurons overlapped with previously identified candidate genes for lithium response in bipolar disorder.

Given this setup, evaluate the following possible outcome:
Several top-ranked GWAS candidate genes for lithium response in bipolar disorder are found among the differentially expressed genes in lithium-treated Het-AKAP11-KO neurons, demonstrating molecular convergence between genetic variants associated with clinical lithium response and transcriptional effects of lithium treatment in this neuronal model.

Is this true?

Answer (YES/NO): NO